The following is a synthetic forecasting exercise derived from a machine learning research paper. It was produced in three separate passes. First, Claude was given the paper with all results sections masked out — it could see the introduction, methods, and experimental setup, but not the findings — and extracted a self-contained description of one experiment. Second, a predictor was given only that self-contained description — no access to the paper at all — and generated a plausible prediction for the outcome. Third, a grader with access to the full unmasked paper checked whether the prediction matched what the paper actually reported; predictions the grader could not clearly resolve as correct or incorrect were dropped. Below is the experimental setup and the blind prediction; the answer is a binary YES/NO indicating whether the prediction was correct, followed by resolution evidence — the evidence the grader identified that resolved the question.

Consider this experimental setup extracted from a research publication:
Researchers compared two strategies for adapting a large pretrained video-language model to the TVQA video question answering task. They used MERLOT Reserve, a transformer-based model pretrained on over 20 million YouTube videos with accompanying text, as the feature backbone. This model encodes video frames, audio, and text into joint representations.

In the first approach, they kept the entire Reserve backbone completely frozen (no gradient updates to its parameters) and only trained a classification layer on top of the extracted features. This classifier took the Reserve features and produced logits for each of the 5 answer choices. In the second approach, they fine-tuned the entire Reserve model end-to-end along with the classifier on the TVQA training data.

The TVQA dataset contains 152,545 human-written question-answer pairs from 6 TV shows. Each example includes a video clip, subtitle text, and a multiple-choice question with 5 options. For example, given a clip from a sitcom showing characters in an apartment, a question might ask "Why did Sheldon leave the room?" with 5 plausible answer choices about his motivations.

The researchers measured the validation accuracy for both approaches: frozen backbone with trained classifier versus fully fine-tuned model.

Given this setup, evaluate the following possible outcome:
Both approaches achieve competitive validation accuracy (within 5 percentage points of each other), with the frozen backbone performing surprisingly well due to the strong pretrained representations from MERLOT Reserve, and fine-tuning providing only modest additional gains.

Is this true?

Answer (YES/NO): NO